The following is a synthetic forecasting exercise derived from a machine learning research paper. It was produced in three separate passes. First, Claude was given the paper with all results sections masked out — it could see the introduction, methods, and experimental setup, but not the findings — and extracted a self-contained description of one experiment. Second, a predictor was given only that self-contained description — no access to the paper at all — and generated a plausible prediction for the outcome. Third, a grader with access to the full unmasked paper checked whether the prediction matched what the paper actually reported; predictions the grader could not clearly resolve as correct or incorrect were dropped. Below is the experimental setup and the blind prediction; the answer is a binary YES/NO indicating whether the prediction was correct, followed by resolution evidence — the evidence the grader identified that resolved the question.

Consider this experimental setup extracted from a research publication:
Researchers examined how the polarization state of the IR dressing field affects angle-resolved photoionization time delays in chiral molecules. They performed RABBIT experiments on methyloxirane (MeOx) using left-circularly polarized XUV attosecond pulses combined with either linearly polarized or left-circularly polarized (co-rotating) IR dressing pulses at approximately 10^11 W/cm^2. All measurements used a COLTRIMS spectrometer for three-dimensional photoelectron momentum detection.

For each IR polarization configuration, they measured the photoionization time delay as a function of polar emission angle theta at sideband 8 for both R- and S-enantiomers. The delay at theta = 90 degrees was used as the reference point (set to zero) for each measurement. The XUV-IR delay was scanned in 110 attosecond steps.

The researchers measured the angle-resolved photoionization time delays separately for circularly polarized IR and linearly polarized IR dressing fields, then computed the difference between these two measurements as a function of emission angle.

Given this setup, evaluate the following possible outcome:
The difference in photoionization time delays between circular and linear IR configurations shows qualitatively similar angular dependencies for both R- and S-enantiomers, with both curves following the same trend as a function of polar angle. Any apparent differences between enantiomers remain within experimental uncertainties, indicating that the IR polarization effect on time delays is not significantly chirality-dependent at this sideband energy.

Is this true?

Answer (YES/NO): NO